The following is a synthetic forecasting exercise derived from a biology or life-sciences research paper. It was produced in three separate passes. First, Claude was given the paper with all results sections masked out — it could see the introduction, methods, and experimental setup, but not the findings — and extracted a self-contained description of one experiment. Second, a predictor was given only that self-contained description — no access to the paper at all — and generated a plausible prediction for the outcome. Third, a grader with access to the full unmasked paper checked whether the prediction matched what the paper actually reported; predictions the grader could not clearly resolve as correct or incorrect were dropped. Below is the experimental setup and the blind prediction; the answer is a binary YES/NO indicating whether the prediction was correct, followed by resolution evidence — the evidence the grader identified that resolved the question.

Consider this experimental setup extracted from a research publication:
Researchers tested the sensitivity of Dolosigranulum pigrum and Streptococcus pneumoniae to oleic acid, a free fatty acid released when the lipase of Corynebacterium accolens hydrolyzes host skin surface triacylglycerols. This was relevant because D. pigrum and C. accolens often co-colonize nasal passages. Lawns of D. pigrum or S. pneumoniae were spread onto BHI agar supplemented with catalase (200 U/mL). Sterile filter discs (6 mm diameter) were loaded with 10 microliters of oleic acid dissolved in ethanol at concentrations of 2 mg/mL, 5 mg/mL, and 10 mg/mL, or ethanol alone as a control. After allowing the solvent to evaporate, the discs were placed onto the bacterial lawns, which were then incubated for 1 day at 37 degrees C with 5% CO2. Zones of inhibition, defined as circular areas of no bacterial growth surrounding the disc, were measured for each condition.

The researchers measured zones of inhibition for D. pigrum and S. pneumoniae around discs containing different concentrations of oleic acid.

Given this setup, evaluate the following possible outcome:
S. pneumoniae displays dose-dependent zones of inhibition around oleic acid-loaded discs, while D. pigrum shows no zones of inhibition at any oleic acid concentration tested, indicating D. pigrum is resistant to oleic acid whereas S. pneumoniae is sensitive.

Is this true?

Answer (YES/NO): NO